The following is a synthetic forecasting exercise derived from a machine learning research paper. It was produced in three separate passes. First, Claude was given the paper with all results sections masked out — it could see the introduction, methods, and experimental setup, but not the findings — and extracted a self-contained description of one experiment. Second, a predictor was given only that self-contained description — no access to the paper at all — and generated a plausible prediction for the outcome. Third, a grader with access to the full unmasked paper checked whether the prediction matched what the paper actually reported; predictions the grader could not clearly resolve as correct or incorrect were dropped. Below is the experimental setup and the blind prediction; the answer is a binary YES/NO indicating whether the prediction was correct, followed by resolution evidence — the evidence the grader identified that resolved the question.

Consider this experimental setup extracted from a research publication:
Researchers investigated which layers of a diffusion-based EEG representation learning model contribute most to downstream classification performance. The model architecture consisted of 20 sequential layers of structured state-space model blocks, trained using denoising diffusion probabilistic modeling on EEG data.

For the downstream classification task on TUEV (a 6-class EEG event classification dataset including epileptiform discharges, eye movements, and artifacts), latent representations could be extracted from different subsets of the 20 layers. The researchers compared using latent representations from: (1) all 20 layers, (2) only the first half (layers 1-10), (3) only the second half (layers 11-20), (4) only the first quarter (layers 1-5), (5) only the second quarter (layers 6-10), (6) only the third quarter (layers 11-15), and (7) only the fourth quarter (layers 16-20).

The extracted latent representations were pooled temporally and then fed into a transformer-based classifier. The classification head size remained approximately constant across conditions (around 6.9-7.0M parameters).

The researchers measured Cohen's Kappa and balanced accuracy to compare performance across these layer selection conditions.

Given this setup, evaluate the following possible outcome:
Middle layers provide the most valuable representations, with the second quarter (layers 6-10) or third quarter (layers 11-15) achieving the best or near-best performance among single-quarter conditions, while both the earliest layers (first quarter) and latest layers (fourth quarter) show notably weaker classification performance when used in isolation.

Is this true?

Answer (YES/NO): NO